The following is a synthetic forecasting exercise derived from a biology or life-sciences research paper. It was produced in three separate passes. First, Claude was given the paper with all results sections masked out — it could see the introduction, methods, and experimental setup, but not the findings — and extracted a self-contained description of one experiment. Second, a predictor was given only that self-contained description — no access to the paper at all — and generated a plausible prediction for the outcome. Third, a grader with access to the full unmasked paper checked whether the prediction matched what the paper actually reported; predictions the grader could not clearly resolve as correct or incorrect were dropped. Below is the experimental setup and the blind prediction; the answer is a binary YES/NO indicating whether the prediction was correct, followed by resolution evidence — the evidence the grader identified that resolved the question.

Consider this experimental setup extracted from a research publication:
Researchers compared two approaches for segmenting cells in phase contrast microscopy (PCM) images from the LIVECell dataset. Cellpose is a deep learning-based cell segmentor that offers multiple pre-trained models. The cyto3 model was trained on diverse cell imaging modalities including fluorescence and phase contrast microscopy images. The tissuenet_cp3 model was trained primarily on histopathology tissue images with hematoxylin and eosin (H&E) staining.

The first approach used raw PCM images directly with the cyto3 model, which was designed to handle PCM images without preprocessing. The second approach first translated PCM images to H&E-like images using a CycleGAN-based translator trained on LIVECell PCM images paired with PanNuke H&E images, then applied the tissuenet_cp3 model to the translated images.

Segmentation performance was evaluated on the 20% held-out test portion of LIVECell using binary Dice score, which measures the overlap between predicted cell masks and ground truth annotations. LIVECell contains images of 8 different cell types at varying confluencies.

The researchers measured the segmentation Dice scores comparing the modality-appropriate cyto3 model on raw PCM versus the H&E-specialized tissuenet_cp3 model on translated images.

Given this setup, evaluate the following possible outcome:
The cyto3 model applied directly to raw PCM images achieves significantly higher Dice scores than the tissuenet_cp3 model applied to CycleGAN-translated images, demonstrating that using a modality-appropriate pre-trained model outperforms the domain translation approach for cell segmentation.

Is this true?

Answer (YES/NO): NO